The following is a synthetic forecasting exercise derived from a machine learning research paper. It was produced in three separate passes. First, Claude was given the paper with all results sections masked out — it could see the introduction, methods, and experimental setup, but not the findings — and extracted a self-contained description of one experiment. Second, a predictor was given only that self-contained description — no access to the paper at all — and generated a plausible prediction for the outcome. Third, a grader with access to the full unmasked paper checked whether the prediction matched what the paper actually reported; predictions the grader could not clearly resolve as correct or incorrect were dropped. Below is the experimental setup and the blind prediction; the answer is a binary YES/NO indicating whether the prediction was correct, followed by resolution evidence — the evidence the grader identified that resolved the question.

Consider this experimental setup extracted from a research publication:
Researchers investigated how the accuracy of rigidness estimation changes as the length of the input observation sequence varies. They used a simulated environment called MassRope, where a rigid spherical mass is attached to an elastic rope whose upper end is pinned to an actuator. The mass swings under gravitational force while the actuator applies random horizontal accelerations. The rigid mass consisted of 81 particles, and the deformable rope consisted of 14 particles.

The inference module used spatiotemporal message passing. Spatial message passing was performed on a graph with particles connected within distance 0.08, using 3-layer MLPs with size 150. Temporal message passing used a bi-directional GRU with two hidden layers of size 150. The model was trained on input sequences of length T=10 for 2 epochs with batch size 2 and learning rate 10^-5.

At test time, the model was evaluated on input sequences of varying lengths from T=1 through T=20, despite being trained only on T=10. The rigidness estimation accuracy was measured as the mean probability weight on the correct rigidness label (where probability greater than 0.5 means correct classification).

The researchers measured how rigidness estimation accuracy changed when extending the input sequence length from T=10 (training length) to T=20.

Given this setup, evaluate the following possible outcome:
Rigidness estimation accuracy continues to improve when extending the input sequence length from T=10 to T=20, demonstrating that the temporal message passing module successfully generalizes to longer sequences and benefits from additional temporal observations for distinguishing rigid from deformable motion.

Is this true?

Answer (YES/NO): YES